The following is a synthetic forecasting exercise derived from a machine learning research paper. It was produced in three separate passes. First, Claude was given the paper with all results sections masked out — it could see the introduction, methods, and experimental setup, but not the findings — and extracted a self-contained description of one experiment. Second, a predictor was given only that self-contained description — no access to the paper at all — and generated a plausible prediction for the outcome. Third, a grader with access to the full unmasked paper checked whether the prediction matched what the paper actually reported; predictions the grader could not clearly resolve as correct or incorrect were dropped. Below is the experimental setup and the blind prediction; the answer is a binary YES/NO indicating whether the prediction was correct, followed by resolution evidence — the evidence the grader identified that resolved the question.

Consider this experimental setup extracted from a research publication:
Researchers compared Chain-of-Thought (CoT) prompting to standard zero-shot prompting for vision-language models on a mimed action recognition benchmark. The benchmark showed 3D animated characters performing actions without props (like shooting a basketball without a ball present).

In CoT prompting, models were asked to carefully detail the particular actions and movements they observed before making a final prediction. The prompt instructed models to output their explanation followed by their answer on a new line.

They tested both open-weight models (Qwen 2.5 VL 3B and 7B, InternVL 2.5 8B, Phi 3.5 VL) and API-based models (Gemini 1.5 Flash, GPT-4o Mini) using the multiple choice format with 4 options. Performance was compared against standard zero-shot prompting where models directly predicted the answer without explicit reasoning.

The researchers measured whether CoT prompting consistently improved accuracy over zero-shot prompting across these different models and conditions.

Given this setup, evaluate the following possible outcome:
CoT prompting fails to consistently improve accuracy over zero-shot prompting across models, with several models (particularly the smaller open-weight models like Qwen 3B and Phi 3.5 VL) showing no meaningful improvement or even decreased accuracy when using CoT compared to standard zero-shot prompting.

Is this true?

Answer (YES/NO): YES